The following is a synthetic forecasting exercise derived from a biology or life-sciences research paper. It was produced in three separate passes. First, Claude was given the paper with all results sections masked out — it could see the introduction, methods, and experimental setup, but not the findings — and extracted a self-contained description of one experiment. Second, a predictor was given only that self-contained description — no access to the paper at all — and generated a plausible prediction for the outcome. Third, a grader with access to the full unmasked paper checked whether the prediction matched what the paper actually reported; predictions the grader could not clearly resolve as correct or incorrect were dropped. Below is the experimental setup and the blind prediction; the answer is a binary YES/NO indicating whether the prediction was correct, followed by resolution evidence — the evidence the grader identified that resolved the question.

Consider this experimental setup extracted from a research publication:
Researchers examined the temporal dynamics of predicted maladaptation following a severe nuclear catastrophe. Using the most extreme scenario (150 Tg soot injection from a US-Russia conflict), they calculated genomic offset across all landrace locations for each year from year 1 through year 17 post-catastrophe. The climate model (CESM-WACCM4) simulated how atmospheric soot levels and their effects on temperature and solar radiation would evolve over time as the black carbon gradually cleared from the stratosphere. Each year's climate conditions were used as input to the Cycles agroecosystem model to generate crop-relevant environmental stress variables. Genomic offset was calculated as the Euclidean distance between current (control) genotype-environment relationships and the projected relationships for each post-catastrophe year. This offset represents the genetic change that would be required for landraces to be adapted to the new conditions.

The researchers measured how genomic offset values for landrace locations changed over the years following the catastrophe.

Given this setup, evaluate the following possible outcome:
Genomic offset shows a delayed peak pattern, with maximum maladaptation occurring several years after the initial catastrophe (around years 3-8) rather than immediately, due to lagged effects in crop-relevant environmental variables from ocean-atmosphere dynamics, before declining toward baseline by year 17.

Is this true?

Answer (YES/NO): NO